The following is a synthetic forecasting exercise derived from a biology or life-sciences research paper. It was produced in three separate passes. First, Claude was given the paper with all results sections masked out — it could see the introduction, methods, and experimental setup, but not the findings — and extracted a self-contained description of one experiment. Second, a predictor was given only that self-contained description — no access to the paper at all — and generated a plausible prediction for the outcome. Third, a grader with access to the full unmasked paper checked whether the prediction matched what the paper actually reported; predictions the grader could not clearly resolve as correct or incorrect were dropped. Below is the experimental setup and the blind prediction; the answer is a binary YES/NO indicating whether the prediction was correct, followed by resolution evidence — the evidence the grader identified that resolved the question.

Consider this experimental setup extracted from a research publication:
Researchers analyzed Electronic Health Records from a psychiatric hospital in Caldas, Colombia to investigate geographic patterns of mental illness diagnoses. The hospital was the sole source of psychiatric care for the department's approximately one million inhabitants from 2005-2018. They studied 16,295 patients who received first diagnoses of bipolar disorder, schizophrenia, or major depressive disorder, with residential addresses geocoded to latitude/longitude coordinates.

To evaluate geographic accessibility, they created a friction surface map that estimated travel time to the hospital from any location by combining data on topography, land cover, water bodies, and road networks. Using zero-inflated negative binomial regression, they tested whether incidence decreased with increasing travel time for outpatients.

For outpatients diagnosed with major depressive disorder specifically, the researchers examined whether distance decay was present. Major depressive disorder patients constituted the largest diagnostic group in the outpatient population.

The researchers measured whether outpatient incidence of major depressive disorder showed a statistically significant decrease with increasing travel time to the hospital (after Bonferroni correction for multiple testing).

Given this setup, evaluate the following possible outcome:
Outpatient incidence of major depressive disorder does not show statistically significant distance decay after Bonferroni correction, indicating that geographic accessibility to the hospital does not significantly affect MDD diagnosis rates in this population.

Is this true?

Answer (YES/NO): NO